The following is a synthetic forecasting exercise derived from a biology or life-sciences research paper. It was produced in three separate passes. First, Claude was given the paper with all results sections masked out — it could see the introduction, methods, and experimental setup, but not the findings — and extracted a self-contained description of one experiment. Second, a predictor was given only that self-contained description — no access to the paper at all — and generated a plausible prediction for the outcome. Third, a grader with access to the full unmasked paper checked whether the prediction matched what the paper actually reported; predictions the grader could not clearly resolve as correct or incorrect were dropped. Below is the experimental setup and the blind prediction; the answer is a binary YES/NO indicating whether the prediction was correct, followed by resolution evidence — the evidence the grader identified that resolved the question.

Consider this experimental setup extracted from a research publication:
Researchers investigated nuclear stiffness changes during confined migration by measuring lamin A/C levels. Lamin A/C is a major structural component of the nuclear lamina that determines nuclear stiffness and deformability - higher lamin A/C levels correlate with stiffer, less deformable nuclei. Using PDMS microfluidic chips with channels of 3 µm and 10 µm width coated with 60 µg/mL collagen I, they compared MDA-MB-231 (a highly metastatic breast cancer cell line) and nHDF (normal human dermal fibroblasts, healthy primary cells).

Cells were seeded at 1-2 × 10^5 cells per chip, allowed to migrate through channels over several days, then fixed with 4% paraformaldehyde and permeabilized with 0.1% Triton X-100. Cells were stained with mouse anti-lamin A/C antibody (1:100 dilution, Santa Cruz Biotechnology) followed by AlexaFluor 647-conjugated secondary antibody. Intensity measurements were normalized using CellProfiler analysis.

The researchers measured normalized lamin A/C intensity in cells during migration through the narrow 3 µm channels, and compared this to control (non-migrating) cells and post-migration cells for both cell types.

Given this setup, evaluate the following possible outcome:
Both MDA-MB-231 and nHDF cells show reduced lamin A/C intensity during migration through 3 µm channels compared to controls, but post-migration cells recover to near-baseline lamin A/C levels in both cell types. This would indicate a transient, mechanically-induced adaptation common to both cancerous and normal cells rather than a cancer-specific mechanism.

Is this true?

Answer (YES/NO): NO